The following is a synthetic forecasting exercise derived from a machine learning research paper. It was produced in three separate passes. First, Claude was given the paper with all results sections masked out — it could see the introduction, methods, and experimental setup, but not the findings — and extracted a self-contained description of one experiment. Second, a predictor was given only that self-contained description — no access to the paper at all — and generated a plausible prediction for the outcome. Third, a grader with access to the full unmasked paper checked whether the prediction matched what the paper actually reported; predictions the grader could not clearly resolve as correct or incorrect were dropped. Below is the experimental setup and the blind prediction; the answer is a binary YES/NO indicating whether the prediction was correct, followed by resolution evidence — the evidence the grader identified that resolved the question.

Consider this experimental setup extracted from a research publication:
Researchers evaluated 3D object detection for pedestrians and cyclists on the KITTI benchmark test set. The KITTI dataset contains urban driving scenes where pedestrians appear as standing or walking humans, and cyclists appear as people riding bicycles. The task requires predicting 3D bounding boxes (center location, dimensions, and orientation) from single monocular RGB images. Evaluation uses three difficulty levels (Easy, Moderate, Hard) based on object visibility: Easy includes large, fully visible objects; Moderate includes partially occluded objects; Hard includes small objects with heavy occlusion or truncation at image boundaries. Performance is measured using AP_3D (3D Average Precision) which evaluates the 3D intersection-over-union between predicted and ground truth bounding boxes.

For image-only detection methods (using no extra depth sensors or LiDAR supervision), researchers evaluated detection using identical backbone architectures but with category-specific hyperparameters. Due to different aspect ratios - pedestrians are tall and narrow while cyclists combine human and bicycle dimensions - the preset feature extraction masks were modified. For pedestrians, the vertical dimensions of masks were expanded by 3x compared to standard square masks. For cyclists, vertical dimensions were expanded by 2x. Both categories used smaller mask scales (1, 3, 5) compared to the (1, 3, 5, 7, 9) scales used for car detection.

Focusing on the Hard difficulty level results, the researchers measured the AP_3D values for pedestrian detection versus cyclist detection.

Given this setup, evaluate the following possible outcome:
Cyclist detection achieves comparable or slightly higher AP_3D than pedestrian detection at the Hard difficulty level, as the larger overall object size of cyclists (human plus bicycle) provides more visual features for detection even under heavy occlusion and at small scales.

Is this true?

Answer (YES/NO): NO